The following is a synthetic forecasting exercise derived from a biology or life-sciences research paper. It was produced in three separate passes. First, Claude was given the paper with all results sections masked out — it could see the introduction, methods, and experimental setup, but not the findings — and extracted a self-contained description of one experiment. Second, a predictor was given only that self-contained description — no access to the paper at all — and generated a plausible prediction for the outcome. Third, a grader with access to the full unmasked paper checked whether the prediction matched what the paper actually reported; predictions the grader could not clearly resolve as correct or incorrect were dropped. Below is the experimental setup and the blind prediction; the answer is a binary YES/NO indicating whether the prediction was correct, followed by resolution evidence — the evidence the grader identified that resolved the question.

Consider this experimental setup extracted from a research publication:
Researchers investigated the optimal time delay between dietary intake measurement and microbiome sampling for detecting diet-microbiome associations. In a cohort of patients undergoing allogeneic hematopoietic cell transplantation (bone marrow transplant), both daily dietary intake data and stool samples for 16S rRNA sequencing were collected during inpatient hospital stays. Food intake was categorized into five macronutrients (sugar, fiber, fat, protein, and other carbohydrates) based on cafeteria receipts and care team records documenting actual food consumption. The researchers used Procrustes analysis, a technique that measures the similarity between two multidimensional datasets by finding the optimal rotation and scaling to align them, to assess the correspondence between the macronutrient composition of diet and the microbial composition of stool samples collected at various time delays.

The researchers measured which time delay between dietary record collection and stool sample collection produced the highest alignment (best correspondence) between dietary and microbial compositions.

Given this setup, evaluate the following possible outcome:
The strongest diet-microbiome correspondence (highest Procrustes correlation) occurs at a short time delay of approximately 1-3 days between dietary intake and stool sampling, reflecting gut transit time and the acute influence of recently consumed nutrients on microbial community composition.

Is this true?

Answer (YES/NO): YES